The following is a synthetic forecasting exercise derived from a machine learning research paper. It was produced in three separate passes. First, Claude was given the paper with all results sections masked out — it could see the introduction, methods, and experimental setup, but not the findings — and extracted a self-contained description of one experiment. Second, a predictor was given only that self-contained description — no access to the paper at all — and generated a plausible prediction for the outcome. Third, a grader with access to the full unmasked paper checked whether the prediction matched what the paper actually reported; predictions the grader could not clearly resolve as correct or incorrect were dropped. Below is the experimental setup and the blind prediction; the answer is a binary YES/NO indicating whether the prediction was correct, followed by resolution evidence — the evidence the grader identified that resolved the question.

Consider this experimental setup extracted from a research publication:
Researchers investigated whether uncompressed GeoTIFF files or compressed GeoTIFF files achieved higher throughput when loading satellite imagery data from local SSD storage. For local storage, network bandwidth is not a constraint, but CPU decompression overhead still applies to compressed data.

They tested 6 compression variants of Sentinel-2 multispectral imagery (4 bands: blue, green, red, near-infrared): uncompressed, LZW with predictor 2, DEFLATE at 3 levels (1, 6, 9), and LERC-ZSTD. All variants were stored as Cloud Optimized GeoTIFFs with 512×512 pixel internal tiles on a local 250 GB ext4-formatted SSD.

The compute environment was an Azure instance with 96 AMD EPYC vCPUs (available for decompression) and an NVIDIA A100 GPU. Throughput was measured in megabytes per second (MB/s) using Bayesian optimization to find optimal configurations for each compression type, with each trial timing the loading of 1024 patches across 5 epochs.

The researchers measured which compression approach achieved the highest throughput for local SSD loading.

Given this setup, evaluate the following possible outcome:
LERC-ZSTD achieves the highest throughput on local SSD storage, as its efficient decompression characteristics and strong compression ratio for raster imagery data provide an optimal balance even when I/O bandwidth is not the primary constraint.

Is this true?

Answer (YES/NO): NO